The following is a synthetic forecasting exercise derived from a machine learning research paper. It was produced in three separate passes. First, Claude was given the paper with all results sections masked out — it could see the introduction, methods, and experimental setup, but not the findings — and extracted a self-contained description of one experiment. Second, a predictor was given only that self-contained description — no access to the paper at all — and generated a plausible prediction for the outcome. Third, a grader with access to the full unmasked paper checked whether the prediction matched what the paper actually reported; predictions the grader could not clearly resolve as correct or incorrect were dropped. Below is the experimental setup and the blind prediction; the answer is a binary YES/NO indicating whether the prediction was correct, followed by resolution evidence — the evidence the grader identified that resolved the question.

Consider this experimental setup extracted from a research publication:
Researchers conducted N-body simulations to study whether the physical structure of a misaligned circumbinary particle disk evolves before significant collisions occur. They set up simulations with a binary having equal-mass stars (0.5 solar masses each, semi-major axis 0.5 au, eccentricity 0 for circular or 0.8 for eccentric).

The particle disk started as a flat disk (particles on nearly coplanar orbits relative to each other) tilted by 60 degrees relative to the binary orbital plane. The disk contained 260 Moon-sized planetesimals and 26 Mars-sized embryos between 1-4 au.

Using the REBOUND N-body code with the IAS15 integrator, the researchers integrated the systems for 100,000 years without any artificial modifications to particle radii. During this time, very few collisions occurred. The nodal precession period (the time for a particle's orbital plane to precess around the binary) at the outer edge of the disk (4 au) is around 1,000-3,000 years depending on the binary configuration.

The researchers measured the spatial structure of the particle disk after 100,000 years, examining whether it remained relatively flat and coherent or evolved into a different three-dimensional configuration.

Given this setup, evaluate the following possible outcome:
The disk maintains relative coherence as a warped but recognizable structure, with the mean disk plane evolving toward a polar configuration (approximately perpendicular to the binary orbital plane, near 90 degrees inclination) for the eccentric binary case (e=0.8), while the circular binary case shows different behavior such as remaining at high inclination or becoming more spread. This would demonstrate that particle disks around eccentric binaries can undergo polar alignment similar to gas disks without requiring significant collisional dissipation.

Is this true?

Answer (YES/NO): NO